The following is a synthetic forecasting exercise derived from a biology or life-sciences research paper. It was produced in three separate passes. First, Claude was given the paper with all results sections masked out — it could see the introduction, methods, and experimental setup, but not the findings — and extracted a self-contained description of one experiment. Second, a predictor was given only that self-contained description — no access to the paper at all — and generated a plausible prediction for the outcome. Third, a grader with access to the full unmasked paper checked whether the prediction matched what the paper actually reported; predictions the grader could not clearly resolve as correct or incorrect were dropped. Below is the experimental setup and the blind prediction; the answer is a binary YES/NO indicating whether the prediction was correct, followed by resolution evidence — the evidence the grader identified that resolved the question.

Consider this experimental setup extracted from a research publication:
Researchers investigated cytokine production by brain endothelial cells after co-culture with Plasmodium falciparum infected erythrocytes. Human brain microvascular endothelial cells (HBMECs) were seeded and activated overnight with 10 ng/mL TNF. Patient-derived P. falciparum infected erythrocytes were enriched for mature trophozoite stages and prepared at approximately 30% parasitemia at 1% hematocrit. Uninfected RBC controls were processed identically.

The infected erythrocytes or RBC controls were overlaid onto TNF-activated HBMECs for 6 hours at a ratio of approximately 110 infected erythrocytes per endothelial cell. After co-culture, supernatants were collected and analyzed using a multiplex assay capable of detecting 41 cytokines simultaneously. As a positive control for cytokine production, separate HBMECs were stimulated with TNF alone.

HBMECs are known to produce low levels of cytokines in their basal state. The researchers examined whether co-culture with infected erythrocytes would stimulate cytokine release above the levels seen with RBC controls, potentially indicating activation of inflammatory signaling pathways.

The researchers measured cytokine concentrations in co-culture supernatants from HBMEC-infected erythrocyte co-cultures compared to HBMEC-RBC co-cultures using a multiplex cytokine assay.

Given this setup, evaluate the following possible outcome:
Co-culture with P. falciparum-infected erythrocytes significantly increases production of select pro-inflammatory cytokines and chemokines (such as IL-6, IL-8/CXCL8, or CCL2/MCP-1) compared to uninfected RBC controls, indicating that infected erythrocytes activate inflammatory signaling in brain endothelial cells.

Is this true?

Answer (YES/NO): NO